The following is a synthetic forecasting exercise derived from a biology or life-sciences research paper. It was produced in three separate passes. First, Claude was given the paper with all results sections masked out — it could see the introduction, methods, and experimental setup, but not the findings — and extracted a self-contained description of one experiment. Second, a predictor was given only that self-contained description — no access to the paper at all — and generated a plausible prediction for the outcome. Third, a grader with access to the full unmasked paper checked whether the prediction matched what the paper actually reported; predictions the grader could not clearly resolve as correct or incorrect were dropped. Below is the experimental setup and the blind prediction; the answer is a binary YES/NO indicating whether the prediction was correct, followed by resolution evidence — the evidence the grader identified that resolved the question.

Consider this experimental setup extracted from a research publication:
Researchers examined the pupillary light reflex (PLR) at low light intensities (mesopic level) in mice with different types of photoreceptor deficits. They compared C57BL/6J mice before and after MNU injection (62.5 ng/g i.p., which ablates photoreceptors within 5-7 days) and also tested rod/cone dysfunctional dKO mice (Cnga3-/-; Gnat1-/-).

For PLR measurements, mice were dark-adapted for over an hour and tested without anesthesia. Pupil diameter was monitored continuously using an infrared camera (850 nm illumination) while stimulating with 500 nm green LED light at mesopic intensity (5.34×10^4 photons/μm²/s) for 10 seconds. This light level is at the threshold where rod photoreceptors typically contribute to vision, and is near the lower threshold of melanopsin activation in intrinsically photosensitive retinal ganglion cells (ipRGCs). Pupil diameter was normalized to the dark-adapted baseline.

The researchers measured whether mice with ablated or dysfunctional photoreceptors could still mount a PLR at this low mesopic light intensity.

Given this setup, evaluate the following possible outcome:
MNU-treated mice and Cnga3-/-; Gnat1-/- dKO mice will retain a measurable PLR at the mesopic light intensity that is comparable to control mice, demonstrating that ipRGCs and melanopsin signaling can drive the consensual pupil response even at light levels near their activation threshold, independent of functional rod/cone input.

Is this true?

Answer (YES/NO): NO